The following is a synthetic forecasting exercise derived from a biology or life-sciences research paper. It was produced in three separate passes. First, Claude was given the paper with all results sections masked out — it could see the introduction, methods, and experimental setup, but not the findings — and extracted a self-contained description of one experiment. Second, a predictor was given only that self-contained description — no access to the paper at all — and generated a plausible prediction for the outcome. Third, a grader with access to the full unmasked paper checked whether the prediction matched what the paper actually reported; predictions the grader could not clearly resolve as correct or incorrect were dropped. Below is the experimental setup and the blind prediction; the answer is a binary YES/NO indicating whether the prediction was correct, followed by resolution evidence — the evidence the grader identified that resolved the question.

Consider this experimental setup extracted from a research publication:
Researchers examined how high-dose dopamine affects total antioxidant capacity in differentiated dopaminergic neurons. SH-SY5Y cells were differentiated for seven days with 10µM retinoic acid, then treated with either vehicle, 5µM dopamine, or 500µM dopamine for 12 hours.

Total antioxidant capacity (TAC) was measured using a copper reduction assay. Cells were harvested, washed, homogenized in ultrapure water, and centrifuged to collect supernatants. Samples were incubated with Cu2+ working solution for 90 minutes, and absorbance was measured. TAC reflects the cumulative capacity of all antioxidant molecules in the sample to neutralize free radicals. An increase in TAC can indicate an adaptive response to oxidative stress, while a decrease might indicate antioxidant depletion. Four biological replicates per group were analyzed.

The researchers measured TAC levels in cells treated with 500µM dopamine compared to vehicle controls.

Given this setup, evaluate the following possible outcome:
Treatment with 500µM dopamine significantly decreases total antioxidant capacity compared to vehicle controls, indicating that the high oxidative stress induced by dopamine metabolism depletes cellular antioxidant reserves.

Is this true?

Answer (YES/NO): NO